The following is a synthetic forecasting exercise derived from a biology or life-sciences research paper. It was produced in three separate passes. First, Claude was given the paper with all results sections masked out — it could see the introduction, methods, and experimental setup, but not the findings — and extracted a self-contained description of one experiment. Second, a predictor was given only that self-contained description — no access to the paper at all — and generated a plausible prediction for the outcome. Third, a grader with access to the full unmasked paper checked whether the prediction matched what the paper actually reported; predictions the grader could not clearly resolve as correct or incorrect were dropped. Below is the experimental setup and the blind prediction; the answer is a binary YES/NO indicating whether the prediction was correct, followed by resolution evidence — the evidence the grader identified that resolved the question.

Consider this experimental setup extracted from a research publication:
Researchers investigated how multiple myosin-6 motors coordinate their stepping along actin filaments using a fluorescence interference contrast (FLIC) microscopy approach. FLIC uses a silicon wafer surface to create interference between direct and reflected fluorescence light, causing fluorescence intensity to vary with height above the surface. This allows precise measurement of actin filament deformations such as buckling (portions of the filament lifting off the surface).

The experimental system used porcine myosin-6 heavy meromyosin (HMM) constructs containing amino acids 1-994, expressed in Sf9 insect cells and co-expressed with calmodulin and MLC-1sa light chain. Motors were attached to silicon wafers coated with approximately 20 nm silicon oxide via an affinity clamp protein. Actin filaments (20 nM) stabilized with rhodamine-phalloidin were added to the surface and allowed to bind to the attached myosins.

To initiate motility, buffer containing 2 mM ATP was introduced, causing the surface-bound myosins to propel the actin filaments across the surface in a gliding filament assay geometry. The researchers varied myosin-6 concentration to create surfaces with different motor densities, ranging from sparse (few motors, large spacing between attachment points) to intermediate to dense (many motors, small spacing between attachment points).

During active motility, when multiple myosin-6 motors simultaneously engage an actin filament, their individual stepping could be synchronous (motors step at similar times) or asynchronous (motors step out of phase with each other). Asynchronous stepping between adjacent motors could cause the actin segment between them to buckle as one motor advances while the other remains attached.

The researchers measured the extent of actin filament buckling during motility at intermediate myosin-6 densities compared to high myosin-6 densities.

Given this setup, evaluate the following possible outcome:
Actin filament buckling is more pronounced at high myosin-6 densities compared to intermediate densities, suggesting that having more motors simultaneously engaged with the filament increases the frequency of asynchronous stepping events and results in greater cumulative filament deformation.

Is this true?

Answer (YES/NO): NO